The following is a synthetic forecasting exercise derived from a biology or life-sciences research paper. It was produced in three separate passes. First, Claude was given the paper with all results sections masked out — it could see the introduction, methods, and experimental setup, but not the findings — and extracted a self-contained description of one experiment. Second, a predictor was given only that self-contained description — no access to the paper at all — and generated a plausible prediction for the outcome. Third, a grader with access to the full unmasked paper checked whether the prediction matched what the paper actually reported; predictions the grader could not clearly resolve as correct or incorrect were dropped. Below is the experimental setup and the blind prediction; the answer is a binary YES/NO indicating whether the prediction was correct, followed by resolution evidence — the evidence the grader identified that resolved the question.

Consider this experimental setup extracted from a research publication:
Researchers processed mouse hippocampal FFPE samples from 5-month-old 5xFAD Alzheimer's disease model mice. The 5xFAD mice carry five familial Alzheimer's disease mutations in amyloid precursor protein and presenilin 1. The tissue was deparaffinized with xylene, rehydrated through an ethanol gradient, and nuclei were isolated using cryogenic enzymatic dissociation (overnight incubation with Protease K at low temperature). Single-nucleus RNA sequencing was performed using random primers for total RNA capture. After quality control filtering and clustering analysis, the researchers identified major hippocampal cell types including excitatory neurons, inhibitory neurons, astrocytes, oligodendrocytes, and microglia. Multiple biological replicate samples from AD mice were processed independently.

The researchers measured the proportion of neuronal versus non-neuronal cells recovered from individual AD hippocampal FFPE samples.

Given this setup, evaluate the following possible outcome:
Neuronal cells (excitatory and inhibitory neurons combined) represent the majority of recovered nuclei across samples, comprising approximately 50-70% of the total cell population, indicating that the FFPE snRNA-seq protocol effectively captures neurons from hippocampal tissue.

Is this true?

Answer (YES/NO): YES